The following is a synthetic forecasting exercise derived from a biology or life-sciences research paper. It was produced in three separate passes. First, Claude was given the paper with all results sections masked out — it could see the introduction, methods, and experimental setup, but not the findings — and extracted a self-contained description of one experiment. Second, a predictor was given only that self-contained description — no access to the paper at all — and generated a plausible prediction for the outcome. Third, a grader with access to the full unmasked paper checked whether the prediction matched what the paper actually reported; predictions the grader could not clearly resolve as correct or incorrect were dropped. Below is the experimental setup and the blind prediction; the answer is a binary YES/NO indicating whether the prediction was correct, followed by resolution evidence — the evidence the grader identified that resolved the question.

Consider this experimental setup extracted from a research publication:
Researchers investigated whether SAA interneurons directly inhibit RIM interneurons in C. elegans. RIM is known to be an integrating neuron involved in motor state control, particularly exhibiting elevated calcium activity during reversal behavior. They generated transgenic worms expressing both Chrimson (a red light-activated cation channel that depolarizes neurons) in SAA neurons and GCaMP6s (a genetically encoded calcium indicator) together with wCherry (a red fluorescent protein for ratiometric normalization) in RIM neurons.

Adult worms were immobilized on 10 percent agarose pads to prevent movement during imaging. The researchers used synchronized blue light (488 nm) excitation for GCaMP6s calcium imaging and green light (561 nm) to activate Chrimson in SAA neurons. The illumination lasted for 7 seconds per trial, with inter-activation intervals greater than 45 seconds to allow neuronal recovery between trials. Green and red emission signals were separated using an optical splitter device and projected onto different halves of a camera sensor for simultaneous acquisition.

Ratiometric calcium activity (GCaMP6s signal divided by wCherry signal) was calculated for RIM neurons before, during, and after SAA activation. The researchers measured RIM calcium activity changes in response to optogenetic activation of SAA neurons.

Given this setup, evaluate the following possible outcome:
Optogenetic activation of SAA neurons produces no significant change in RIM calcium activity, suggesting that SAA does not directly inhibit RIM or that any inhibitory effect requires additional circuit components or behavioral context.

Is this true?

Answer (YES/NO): NO